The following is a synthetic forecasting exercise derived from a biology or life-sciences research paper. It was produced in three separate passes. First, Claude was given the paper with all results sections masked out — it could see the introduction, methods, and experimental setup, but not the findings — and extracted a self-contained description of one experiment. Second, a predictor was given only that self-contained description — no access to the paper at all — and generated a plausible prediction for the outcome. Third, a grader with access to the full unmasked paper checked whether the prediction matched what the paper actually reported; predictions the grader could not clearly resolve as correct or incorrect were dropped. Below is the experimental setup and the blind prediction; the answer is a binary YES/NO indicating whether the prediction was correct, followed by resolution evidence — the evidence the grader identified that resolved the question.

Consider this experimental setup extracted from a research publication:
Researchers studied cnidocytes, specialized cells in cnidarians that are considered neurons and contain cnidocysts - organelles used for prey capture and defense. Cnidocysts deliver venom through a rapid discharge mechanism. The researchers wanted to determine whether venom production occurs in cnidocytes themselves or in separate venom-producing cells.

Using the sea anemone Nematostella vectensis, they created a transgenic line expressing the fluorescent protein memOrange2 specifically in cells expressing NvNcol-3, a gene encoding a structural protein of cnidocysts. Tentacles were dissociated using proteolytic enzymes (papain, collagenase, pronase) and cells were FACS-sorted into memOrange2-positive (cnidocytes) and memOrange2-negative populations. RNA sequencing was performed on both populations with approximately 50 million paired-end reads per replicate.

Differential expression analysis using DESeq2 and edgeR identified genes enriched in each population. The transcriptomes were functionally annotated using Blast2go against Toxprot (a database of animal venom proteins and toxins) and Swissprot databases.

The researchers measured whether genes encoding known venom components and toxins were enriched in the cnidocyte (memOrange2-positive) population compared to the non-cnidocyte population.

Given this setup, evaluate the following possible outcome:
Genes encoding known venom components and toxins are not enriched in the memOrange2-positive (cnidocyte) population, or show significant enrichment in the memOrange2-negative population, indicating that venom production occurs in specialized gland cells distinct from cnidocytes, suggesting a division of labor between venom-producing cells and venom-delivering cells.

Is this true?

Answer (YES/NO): NO